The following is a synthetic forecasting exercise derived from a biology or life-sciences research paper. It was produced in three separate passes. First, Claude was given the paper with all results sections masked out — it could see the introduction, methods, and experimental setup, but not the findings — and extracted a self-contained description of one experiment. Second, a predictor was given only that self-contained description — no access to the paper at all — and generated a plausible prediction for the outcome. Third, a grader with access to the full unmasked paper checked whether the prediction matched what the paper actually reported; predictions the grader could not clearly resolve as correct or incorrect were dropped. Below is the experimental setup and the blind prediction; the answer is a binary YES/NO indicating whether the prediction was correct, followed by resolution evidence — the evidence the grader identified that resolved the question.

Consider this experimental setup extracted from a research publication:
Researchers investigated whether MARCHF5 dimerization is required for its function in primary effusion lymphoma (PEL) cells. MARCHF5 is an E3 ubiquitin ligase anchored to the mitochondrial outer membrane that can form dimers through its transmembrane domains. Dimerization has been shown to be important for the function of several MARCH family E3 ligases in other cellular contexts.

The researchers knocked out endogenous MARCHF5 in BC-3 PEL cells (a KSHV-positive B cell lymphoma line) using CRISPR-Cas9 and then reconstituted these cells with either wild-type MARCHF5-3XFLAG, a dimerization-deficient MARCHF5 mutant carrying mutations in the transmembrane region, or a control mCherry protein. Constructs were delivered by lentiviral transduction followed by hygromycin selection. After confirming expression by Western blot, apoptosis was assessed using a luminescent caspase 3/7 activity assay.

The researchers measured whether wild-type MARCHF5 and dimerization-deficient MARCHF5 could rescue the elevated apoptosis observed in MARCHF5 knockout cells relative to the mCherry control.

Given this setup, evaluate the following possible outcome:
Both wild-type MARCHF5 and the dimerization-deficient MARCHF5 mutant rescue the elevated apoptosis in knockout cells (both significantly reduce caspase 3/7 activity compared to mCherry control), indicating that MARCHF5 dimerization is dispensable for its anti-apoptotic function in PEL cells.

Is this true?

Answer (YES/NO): NO